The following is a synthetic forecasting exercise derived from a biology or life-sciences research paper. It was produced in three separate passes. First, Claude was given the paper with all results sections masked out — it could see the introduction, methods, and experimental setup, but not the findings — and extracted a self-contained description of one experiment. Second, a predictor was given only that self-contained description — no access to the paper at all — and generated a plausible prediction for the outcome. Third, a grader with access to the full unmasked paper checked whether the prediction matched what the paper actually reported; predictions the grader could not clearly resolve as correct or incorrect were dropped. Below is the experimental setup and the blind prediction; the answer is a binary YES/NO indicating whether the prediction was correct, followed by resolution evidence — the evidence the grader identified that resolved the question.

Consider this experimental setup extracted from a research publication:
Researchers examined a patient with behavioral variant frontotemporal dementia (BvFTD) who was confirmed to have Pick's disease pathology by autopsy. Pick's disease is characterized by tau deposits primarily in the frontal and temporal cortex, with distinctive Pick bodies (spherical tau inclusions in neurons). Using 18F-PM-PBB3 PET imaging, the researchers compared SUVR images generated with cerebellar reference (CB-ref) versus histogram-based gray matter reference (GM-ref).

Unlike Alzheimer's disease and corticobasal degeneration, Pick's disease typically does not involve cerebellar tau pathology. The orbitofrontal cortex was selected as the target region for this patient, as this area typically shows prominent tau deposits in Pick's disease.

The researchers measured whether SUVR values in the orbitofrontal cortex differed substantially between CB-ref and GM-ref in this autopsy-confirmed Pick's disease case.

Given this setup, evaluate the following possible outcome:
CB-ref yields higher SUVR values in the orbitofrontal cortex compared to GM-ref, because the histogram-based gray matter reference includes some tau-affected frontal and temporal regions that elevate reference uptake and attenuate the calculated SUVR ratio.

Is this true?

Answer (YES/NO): NO